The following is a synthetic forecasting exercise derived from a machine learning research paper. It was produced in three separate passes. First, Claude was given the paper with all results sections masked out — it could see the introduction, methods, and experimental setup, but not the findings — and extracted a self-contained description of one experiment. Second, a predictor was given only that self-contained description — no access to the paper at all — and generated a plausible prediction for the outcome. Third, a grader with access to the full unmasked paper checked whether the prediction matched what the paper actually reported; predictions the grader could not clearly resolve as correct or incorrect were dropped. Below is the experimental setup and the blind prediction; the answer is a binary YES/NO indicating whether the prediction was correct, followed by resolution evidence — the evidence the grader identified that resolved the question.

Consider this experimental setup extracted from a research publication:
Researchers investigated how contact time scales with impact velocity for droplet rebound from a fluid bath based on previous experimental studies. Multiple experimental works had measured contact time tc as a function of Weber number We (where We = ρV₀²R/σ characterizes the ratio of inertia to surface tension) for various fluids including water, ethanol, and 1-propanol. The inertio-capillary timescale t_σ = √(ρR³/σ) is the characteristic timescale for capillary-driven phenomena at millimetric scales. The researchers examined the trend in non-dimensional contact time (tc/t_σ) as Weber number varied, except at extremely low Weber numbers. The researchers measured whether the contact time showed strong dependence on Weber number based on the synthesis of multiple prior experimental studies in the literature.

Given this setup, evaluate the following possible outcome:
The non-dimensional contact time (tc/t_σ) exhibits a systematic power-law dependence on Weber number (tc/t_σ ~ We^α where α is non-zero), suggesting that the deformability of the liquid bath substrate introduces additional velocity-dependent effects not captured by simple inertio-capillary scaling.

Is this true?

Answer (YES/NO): NO